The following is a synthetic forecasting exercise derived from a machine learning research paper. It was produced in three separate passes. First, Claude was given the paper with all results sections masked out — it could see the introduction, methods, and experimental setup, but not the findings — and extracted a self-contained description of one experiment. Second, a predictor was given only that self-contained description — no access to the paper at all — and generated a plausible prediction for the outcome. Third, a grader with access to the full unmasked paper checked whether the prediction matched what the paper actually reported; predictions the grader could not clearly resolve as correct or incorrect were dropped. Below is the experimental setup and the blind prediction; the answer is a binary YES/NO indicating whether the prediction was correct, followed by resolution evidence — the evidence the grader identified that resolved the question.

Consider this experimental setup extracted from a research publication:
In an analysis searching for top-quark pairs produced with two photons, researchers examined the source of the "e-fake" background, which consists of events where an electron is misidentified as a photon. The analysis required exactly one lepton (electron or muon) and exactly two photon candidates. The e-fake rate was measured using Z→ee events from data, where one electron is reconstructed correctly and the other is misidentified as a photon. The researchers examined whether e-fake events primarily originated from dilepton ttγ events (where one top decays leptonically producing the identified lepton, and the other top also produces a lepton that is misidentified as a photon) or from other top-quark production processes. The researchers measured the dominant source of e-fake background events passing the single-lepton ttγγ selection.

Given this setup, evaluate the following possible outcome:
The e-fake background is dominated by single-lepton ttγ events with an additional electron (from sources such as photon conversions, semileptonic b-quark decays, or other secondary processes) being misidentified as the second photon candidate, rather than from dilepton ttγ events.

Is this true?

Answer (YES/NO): NO